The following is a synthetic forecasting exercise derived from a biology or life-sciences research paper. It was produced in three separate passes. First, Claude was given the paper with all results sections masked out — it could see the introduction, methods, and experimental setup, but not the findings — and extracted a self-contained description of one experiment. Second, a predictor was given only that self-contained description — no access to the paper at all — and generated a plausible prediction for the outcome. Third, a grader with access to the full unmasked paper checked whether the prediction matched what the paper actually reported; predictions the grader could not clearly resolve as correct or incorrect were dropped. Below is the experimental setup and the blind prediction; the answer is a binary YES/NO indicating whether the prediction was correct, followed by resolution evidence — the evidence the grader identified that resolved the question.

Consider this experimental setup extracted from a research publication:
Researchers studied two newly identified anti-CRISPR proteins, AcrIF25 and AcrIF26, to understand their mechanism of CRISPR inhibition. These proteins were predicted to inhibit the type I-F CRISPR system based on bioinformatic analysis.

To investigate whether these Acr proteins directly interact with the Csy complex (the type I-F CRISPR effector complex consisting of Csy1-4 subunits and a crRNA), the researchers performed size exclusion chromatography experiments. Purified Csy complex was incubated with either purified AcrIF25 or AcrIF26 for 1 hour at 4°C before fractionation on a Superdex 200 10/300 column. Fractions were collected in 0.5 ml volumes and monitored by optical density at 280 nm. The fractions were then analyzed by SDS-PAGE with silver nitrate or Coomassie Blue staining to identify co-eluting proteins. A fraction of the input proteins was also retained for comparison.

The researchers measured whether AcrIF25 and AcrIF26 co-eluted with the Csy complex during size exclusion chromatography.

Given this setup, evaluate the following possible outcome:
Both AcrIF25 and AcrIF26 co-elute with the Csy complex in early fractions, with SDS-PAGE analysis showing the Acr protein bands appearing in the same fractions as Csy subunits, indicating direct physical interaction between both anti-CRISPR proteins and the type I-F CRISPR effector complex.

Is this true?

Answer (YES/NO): YES